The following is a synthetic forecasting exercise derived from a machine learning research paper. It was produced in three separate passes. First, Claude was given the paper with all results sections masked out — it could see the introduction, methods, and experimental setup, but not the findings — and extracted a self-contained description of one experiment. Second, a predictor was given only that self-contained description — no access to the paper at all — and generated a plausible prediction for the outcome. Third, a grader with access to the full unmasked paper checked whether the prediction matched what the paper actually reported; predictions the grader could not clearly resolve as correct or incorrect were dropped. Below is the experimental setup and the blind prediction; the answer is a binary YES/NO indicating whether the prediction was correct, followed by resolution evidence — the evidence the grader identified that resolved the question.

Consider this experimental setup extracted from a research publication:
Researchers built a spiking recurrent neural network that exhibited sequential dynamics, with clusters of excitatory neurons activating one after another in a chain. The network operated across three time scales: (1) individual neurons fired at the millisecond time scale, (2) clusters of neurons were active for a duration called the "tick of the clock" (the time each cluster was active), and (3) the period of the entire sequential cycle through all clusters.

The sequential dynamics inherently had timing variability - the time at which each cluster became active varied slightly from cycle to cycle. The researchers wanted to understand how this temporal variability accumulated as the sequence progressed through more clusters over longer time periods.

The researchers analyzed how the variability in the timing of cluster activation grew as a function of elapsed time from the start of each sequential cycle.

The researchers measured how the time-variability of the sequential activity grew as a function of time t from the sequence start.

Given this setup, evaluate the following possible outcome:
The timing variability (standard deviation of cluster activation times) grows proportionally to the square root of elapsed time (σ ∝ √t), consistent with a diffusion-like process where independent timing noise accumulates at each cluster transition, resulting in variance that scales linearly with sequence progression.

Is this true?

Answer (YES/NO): YES